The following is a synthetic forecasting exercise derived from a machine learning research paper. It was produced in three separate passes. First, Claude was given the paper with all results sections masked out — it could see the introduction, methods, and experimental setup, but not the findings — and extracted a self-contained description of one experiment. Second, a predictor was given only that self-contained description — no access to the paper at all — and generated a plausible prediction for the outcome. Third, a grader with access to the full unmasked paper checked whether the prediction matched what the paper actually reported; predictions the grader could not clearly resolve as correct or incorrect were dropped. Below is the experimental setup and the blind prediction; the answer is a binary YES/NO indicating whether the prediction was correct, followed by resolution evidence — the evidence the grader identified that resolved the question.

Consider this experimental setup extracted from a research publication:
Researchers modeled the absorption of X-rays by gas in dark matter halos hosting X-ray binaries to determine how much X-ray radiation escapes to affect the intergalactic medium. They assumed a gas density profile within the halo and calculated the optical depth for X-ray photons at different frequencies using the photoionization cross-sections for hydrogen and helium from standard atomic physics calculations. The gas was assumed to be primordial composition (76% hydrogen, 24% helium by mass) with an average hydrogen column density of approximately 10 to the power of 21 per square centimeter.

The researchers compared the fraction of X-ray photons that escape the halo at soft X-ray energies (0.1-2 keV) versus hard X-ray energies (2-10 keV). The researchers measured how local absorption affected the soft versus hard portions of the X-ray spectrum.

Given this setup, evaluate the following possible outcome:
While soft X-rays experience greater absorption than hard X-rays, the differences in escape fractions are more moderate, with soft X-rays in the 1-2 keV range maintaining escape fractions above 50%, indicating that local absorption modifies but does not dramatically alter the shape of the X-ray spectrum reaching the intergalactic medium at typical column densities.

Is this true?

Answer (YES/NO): NO